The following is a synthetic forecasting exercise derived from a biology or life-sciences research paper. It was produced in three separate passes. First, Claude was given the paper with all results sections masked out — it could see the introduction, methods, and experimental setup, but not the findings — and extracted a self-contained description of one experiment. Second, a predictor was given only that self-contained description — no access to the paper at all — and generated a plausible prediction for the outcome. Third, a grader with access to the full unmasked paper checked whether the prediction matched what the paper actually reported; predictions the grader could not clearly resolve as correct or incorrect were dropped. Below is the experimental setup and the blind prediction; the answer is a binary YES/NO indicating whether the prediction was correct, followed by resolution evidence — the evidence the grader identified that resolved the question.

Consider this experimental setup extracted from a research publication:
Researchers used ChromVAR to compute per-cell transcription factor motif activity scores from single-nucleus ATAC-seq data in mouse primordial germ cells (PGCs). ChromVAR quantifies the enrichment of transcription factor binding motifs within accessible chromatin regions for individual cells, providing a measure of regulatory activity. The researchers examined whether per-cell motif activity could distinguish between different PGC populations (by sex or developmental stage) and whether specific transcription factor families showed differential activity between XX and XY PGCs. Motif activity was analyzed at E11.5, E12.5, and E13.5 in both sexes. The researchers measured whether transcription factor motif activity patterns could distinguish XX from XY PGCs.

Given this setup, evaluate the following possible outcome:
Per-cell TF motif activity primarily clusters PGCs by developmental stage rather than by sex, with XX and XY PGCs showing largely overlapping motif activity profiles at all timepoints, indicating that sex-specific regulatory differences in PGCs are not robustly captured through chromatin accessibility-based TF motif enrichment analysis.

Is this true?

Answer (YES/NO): NO